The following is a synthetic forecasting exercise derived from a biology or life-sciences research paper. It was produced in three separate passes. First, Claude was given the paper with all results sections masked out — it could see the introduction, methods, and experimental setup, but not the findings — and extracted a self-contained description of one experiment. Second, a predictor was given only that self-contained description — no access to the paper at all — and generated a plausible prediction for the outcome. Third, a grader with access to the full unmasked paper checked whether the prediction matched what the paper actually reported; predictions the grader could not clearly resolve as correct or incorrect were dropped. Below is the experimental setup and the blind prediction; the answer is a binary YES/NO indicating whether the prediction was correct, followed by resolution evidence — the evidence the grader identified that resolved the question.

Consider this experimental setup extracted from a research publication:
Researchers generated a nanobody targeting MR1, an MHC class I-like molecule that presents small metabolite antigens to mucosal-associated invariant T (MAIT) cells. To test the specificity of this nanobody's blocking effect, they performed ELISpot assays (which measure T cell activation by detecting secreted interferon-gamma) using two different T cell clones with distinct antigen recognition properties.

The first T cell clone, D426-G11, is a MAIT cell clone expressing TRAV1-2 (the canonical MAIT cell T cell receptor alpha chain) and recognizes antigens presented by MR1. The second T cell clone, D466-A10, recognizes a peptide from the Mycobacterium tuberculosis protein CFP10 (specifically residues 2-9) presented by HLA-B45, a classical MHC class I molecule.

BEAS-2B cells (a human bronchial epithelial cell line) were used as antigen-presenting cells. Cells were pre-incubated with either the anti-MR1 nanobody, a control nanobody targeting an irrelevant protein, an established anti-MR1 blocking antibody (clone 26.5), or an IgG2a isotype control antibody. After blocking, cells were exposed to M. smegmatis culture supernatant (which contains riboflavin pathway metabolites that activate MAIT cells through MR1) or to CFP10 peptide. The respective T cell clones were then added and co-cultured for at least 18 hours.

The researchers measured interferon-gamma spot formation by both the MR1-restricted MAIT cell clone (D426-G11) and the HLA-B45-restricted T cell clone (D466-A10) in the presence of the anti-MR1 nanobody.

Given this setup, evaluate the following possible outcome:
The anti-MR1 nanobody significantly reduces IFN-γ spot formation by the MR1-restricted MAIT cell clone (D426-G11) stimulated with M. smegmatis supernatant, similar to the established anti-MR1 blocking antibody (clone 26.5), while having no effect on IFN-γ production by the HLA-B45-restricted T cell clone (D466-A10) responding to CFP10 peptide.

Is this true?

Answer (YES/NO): YES